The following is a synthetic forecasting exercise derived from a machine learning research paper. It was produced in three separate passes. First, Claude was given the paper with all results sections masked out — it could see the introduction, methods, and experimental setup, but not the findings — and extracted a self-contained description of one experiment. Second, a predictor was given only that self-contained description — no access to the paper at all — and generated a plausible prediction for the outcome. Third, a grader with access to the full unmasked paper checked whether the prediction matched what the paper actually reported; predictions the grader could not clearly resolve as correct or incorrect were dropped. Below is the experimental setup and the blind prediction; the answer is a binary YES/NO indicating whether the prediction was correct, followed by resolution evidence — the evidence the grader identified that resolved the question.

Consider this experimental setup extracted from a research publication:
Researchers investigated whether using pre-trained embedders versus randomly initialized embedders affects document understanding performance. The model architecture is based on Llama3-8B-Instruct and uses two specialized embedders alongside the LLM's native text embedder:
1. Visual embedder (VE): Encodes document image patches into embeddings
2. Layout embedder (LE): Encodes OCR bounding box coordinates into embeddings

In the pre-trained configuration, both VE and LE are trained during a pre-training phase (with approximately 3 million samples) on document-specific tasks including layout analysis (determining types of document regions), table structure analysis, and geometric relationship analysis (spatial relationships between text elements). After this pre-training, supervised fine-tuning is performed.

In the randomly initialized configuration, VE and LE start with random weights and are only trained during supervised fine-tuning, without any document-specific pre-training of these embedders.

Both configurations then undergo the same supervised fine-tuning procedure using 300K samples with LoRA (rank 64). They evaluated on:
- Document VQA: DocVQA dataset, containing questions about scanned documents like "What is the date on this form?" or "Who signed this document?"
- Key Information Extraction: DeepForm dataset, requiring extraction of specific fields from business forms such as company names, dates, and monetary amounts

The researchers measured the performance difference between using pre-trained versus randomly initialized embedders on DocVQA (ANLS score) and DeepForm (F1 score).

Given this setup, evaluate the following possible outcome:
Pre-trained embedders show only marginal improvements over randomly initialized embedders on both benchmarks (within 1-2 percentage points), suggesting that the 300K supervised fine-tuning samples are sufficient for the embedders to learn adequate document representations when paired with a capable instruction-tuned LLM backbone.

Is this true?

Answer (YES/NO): NO